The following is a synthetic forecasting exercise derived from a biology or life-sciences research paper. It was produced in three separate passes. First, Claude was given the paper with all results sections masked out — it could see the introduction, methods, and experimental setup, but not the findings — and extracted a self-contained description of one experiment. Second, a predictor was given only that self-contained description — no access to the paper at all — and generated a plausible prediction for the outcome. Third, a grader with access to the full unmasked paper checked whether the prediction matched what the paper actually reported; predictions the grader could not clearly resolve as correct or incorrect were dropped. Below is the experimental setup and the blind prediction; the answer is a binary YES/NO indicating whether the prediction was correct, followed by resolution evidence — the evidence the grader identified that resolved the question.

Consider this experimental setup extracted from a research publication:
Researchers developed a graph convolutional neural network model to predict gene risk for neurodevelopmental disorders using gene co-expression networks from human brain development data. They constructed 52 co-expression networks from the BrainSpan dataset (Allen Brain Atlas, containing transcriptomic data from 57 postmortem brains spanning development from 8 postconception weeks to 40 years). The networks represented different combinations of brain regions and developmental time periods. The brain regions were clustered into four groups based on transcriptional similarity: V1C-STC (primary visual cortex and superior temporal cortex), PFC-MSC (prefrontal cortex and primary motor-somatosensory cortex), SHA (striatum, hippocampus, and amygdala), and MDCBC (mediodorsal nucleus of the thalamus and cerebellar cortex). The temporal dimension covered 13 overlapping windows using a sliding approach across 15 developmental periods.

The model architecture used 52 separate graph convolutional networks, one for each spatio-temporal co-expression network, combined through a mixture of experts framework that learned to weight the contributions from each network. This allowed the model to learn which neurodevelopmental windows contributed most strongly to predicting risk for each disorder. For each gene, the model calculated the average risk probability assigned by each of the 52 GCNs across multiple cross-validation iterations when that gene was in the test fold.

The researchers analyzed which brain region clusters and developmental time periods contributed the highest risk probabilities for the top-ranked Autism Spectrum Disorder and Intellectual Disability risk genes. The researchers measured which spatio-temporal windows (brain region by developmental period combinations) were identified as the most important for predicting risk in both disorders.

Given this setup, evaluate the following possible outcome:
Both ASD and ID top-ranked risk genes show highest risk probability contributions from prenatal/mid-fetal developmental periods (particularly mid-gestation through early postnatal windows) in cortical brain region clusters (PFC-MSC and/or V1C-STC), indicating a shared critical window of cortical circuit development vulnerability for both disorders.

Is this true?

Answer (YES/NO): NO